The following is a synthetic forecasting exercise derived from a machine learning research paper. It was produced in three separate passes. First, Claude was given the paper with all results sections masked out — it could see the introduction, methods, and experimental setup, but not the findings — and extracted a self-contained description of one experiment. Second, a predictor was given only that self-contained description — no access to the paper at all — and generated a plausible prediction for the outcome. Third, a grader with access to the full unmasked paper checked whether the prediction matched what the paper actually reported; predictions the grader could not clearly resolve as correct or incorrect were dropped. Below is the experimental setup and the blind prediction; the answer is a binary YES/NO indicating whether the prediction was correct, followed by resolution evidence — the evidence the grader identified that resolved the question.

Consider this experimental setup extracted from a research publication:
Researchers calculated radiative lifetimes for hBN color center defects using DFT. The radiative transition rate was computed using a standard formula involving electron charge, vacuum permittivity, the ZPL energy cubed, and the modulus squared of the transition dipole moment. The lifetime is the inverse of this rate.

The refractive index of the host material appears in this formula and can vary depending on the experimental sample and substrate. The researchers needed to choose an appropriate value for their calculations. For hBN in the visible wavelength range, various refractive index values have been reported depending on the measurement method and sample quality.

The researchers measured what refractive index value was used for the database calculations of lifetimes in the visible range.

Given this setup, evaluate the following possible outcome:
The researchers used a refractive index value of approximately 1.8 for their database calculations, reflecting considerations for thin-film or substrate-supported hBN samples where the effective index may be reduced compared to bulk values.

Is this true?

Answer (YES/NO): NO